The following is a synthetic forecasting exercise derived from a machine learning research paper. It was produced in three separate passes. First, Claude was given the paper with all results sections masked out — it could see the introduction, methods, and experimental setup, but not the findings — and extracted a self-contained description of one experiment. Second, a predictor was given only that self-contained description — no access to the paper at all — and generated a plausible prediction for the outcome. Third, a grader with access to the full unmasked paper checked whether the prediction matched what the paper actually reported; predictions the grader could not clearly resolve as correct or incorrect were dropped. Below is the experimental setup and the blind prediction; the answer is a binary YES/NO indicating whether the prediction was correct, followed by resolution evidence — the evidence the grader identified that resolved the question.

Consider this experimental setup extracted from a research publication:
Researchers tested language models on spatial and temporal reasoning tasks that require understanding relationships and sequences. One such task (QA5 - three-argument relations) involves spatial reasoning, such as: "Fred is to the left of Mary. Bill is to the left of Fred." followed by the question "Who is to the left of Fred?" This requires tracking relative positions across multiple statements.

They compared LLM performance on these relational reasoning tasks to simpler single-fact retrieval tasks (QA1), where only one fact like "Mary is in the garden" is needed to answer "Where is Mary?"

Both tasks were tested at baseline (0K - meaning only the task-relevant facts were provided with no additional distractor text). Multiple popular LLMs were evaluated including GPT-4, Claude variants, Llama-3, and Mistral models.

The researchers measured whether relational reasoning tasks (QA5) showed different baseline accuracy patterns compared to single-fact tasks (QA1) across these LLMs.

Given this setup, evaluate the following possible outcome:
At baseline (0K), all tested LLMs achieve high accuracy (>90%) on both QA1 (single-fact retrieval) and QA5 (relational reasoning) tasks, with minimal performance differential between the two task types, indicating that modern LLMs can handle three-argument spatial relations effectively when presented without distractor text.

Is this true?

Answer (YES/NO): NO